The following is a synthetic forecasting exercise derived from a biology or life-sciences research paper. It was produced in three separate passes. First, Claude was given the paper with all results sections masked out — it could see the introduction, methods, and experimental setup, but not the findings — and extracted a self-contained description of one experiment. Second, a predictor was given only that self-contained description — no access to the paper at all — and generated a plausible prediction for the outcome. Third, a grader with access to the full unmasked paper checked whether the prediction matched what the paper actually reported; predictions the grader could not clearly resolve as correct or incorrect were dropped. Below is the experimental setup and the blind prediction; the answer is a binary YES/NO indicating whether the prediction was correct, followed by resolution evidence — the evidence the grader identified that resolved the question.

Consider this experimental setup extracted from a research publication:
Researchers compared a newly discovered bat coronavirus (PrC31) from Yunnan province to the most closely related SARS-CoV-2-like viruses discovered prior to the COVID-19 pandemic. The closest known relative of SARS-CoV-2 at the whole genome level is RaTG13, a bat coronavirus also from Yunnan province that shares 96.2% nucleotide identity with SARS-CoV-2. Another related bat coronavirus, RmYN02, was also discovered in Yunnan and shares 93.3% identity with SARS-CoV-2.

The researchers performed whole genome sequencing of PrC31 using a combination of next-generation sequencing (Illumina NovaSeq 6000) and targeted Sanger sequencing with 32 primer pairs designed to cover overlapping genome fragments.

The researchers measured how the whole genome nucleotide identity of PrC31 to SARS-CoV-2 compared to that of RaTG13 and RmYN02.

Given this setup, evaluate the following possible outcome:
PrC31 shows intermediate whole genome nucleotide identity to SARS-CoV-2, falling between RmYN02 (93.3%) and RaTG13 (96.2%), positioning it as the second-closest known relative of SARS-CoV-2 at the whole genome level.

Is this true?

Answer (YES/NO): NO